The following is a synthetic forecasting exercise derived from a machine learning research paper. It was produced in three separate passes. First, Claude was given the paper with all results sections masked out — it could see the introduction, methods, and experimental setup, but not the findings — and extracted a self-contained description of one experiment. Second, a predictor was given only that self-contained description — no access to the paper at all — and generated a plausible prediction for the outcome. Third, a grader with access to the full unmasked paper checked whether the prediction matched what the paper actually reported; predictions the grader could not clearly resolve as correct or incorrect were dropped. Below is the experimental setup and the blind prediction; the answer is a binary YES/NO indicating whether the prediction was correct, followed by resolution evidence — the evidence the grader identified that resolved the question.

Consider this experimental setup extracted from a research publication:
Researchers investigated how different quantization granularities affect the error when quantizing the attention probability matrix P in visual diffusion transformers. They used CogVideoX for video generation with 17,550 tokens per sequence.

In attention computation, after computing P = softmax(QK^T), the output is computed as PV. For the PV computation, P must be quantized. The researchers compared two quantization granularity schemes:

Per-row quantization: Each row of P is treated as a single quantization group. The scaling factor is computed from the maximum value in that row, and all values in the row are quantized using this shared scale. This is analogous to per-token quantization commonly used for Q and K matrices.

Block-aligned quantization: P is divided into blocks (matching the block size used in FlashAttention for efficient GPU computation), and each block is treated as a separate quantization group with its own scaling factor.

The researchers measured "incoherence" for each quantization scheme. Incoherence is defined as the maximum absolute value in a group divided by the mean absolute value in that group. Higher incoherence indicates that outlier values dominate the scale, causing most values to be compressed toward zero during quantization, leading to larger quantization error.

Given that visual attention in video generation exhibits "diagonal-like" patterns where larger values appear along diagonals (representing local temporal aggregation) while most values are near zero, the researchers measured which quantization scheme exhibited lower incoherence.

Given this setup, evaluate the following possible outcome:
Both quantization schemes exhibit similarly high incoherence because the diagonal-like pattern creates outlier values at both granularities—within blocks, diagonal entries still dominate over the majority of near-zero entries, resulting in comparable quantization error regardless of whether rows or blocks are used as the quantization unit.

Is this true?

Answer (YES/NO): NO